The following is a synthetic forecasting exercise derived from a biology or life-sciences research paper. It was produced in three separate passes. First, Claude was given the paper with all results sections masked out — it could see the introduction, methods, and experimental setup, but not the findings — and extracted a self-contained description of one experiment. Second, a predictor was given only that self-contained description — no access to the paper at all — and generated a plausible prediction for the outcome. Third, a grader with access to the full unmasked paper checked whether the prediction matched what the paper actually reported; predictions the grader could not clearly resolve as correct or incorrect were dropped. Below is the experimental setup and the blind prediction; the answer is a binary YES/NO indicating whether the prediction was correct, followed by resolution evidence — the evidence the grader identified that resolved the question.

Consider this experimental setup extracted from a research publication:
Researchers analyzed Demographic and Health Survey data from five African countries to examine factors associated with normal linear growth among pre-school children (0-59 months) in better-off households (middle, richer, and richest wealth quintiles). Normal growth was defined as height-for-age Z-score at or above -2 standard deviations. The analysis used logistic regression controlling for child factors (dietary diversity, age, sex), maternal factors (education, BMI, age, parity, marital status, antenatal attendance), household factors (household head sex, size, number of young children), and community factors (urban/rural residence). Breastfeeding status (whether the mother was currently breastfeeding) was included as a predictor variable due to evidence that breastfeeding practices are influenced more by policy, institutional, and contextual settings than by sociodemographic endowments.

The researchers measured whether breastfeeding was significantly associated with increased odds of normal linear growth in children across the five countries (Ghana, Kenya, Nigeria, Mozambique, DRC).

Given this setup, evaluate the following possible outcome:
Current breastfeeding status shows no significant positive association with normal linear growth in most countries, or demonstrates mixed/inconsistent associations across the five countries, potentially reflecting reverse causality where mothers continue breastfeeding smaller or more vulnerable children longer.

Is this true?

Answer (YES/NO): YES